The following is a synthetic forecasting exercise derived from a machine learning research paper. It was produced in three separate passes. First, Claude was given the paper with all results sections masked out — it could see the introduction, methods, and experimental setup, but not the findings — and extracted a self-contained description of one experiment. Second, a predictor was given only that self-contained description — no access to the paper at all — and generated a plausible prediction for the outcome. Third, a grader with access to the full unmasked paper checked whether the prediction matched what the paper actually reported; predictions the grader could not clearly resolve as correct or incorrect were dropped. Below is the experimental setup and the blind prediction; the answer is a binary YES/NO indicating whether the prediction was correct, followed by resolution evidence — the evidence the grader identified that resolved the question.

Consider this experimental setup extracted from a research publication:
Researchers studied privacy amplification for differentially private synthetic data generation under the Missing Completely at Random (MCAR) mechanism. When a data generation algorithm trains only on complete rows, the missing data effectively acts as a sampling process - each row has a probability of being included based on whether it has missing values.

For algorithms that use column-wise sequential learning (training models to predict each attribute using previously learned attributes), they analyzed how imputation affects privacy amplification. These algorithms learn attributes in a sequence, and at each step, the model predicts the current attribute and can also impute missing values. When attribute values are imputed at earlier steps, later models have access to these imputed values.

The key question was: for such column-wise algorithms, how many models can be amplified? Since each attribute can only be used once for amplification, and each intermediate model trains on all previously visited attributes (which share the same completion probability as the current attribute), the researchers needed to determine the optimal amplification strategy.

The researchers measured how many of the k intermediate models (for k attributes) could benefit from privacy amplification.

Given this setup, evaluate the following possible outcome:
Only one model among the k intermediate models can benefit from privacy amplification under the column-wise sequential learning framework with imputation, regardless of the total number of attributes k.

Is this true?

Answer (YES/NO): YES